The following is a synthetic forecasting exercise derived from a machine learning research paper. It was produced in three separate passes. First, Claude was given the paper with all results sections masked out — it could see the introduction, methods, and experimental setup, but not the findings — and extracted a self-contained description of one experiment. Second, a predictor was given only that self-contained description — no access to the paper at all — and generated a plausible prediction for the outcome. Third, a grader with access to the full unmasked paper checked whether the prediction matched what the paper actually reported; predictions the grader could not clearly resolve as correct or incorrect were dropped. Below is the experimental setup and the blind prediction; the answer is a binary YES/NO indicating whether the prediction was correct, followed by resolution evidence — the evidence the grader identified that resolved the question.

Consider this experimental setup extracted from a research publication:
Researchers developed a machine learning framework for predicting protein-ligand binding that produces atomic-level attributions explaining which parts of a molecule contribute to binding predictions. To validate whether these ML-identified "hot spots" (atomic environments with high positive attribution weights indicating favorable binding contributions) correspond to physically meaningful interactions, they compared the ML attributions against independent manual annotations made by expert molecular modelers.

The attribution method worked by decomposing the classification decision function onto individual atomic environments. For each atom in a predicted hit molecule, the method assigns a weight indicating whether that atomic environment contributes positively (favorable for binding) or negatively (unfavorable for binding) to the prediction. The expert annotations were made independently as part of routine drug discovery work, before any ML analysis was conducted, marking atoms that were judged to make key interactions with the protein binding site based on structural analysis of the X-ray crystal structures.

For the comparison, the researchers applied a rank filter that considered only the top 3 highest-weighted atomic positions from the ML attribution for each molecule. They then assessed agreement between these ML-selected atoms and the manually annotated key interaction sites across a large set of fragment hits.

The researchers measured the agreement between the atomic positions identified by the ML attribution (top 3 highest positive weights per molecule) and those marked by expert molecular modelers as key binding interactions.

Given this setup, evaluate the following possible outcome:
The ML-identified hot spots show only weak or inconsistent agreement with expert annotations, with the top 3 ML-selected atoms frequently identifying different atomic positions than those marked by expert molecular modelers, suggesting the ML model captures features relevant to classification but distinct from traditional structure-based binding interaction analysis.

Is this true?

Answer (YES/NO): NO